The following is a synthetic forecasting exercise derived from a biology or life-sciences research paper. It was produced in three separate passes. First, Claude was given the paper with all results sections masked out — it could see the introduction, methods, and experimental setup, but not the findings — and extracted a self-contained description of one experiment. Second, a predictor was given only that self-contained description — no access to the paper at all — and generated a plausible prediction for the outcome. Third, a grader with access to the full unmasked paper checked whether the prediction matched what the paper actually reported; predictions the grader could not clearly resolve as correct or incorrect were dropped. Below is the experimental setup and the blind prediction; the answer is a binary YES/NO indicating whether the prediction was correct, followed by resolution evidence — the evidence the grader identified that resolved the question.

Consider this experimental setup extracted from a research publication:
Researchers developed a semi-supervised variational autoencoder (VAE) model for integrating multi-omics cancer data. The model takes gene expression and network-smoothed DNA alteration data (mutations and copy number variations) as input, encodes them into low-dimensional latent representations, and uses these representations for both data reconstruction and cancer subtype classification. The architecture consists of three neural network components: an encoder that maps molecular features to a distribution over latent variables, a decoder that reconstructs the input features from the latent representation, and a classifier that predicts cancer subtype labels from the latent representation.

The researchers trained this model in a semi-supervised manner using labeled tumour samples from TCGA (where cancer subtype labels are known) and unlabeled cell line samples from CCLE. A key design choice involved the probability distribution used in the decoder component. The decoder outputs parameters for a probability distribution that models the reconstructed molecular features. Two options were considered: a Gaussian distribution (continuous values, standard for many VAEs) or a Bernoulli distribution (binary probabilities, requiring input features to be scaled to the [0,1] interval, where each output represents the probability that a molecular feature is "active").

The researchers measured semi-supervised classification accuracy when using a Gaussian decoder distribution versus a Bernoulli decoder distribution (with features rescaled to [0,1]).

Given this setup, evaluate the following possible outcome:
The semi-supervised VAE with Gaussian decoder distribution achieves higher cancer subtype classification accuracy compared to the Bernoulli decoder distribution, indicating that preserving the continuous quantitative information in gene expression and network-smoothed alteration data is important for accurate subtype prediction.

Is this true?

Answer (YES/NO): NO